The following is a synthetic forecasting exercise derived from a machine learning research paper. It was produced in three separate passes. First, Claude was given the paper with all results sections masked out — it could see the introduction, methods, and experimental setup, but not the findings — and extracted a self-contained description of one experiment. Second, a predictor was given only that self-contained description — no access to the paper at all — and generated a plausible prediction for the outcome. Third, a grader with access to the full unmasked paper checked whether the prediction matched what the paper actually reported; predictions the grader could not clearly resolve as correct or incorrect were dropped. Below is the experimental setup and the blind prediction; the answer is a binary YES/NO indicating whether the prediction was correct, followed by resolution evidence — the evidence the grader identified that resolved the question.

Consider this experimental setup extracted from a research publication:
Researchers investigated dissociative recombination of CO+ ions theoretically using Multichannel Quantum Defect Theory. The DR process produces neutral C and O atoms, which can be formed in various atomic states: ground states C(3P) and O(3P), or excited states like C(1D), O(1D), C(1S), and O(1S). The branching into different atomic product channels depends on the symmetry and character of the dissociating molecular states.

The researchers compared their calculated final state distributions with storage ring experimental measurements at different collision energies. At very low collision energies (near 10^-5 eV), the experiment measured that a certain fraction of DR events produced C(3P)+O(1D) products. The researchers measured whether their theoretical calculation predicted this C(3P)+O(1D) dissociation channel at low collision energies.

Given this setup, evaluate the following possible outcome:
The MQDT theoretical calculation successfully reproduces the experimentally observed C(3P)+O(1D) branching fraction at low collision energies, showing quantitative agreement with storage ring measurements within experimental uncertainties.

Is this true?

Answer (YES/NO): NO